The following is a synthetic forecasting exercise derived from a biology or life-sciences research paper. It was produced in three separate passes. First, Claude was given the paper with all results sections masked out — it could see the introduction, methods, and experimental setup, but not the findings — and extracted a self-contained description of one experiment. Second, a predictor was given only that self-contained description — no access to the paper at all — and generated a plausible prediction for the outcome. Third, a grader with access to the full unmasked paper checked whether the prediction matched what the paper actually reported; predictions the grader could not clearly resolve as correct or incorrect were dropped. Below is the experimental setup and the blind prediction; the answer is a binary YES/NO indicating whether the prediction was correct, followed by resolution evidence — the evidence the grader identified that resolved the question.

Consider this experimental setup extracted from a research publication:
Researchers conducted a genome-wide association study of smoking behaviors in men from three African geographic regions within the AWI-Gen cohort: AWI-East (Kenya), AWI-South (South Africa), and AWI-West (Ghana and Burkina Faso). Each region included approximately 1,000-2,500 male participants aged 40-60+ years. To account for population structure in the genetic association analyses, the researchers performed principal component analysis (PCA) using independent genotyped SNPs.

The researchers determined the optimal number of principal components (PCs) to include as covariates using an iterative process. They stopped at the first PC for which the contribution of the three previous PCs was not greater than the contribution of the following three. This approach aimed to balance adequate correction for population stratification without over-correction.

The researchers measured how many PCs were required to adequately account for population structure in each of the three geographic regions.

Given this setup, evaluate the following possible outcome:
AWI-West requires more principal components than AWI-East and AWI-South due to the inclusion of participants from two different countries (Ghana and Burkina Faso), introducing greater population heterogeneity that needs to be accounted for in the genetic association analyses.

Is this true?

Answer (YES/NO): NO